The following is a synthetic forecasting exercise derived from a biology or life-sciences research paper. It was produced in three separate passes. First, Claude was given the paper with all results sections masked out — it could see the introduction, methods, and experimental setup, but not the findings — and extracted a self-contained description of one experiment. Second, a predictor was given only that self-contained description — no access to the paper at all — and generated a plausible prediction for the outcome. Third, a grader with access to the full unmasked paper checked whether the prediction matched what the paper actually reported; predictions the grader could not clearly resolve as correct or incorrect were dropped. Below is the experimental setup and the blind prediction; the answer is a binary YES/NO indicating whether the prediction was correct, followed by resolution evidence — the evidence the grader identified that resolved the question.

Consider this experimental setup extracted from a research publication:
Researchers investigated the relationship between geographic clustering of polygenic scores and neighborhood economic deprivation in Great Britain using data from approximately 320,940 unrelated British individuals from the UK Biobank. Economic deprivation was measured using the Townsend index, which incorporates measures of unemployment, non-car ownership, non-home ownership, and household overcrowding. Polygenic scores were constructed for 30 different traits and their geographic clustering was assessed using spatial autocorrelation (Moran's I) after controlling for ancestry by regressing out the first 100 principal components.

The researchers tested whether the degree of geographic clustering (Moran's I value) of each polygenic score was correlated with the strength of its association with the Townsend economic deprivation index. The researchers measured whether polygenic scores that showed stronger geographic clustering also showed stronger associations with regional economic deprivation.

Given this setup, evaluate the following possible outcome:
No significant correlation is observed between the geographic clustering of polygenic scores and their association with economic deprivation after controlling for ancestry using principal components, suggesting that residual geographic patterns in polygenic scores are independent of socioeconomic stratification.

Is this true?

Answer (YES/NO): NO